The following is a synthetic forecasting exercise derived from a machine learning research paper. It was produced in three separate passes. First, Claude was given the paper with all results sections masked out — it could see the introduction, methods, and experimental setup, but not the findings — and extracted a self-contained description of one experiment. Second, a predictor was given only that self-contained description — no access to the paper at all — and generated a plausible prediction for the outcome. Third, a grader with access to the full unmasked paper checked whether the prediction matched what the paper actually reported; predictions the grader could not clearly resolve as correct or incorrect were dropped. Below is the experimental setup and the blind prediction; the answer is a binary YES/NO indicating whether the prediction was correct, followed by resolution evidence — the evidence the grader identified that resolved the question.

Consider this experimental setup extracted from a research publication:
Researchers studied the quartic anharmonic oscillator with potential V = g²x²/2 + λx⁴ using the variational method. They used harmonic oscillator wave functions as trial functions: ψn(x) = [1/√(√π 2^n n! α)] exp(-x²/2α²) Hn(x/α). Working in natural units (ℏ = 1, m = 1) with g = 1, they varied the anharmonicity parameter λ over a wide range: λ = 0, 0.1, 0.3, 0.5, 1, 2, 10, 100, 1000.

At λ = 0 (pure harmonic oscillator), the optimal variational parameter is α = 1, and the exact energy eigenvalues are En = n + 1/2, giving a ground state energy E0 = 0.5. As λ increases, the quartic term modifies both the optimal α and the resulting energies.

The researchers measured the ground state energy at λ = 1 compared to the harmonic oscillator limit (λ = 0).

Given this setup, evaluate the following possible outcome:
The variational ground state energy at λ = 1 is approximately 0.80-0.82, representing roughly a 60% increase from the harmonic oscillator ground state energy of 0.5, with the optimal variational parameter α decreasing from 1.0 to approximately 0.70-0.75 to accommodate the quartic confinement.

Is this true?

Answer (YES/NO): YES